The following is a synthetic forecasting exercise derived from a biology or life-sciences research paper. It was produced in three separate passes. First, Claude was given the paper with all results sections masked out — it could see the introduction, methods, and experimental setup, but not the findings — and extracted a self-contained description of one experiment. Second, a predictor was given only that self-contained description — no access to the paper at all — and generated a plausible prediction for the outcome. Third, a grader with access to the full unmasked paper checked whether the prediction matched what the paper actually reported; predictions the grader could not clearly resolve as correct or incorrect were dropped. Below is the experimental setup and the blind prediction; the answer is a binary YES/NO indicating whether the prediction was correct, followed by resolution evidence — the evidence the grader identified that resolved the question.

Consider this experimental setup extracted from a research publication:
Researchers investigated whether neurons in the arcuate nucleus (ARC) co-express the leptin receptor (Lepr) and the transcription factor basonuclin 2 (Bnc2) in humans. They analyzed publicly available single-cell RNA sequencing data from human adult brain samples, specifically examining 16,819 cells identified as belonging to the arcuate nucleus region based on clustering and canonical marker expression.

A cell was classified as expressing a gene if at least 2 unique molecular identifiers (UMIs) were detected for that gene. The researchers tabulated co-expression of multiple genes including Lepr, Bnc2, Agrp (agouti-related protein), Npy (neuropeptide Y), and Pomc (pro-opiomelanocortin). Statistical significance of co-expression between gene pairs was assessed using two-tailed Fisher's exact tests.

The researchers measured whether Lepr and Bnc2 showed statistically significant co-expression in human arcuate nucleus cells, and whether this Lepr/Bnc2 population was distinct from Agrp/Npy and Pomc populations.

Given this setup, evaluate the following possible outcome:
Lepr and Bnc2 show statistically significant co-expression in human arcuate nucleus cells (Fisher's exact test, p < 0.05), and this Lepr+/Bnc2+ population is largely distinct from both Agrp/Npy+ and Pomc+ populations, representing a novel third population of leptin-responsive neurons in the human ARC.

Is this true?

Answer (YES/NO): YES